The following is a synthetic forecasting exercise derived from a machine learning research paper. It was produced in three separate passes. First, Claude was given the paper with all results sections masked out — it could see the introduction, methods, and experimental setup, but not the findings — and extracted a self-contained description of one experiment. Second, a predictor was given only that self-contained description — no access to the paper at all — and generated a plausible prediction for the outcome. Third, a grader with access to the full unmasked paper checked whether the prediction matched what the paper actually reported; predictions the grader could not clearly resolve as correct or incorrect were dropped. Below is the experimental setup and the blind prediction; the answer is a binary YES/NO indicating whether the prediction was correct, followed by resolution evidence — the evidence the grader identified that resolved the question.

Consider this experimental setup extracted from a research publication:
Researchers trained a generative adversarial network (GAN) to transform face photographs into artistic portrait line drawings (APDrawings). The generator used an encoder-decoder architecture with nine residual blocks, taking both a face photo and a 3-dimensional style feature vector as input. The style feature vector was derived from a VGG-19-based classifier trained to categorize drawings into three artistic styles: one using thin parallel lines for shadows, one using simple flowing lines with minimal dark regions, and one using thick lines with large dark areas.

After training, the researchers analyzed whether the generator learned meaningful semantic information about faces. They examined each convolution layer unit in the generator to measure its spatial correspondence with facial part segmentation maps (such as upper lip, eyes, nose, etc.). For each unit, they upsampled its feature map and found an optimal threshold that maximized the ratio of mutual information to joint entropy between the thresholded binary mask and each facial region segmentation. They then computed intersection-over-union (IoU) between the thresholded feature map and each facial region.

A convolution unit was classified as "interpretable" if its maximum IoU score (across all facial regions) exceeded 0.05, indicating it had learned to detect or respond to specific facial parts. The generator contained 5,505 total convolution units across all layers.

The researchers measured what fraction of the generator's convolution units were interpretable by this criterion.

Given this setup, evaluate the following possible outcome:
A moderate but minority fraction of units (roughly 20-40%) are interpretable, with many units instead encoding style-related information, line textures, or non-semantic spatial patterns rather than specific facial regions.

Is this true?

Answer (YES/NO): NO